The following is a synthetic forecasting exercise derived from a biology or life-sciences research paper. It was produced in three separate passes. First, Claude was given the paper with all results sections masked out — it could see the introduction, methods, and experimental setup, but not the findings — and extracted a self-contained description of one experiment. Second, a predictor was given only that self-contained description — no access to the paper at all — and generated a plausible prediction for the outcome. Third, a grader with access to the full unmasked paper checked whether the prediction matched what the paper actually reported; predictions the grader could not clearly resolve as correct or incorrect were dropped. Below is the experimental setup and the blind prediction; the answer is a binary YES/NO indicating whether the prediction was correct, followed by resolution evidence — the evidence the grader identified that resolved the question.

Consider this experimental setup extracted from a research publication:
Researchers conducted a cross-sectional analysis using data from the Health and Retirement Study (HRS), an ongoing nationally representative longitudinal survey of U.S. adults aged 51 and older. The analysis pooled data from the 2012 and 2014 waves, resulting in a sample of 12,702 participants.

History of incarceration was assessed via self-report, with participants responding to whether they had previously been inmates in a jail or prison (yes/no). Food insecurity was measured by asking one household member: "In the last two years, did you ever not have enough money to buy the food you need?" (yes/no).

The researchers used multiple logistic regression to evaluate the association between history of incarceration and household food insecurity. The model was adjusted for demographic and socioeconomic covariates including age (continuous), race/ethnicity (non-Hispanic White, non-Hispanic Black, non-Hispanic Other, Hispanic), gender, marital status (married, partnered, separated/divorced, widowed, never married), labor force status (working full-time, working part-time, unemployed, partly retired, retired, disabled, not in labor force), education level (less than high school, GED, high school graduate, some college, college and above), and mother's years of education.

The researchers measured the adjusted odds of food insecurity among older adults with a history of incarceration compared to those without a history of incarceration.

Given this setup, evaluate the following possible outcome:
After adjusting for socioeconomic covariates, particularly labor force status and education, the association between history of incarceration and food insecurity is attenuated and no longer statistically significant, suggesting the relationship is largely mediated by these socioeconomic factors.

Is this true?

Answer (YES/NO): NO